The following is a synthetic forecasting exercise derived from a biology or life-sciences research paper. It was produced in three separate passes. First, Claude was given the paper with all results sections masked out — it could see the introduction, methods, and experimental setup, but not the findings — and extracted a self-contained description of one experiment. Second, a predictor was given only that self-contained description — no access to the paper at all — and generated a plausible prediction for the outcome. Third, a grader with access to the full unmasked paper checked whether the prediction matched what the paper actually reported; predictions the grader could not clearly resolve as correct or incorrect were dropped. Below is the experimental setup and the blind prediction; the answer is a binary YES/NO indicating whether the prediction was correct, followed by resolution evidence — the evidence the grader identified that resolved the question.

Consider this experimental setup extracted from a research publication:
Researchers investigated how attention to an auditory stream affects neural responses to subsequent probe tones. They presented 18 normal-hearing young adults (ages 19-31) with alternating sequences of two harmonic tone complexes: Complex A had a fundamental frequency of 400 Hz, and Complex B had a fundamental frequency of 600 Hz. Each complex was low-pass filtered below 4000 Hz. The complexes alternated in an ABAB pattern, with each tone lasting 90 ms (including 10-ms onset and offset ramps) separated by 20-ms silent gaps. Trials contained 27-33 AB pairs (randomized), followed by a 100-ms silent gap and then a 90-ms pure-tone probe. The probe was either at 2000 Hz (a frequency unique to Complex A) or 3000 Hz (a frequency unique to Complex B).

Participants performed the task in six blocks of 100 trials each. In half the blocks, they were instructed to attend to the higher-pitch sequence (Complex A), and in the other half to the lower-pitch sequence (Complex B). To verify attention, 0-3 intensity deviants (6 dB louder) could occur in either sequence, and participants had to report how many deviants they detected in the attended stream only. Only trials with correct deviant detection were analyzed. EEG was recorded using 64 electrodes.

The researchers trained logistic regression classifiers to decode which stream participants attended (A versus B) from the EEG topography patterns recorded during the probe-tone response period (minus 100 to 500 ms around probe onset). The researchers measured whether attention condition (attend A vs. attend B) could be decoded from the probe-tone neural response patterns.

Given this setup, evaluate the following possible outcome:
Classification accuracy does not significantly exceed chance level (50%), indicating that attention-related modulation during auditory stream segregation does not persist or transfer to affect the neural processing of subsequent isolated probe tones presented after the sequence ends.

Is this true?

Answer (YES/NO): NO